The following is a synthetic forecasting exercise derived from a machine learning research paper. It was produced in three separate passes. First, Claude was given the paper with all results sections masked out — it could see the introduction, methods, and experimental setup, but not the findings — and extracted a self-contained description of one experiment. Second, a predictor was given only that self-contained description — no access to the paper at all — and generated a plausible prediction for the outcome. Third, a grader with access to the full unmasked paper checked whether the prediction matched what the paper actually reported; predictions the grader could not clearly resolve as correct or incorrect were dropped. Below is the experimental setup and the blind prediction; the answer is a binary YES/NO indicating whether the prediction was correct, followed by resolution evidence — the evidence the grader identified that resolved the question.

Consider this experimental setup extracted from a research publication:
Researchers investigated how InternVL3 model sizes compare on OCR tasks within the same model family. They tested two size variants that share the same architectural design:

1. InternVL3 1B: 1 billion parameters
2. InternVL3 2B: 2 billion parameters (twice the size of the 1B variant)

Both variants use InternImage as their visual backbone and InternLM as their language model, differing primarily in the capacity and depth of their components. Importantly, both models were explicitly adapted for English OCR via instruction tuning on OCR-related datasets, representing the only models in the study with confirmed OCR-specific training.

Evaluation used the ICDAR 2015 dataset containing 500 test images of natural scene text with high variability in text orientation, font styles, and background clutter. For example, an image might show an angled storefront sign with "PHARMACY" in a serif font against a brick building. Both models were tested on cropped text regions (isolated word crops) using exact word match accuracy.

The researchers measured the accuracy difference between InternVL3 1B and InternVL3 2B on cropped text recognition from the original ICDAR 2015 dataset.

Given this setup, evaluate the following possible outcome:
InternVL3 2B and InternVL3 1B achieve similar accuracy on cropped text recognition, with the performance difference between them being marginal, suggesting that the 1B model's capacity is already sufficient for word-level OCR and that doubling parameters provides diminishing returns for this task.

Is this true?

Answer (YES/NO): NO